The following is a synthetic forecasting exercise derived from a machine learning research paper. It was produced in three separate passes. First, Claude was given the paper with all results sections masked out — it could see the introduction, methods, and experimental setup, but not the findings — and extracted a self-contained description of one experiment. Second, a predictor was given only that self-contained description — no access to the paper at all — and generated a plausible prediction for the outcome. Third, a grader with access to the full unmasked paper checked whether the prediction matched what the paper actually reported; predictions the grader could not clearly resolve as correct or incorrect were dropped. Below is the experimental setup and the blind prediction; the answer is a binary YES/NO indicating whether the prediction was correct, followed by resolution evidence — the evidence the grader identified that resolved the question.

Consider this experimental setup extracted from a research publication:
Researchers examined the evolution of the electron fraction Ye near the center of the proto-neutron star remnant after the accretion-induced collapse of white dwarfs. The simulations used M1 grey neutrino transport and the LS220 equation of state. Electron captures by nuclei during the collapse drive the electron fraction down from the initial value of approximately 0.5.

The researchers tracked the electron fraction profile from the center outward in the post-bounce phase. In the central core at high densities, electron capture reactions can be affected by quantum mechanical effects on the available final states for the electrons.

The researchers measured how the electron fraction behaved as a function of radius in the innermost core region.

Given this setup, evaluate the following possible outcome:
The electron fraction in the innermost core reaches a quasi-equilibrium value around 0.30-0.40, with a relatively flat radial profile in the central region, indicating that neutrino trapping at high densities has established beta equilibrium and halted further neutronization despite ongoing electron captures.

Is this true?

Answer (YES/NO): NO